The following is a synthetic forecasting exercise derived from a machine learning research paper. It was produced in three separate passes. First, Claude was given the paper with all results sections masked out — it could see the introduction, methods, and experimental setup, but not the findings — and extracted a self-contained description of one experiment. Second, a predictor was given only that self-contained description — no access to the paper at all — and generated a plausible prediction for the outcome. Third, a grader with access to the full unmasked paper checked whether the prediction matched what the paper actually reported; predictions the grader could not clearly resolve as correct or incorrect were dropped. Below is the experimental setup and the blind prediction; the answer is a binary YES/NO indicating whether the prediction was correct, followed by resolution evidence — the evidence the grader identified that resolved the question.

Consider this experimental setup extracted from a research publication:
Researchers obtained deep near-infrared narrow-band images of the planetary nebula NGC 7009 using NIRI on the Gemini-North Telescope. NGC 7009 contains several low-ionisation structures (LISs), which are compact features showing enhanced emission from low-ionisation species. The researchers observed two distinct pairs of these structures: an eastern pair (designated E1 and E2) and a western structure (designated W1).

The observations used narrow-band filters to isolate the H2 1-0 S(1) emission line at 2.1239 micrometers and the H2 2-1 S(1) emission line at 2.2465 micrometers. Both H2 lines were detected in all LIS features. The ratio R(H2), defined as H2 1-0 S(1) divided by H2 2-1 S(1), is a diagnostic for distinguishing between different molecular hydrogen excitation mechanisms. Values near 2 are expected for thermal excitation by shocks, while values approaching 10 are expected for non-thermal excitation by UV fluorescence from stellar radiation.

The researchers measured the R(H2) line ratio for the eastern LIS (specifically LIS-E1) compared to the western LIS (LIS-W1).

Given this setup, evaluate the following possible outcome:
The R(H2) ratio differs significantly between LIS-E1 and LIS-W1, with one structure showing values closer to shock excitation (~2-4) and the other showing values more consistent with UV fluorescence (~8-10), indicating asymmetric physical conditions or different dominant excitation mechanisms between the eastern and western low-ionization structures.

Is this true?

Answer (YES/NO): NO